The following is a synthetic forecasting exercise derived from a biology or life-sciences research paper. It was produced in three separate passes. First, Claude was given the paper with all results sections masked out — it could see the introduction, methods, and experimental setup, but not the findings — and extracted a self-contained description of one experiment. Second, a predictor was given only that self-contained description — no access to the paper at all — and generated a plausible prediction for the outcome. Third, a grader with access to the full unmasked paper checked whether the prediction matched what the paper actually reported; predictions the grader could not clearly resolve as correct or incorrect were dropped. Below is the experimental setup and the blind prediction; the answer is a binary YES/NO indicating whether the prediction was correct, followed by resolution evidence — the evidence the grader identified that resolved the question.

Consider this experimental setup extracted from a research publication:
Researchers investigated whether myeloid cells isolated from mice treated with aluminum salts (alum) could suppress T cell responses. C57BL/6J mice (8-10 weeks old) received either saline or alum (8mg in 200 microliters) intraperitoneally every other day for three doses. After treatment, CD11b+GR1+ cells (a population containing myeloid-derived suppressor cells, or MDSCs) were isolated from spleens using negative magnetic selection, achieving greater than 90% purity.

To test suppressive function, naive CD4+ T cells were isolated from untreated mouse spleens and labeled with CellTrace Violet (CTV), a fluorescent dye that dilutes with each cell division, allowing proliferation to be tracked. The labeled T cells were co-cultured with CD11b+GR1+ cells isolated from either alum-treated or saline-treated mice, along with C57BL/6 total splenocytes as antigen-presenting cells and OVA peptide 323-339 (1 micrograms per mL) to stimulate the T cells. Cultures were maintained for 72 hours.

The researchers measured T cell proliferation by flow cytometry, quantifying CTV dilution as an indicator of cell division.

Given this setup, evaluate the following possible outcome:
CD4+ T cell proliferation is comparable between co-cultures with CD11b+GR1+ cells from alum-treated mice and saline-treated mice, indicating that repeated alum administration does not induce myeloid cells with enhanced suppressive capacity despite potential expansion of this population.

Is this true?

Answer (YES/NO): NO